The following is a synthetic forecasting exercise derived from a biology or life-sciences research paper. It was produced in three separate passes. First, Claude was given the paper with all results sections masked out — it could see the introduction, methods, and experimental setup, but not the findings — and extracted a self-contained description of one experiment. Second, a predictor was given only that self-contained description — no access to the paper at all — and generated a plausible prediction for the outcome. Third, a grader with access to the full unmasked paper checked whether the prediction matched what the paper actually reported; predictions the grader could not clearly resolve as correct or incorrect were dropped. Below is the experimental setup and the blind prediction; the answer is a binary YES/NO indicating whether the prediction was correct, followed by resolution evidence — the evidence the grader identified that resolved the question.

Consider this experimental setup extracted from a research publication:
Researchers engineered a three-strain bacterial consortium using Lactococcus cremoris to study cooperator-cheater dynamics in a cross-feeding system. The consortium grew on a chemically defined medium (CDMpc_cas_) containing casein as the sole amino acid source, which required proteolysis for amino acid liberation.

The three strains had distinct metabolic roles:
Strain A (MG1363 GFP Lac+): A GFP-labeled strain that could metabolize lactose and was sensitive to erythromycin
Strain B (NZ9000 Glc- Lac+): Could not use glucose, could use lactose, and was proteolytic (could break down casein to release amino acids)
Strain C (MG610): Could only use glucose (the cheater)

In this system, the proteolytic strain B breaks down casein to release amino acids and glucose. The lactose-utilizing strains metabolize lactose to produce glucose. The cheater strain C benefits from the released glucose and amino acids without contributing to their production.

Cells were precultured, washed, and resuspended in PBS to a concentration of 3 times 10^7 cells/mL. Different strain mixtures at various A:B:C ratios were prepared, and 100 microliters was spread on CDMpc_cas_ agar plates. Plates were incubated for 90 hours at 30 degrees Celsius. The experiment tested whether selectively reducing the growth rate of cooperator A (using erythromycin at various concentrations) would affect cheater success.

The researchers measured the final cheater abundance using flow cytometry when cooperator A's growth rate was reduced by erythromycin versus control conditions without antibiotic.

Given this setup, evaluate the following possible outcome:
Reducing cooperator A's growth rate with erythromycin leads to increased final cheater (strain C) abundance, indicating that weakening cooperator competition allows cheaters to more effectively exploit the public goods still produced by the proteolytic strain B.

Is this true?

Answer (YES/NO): NO